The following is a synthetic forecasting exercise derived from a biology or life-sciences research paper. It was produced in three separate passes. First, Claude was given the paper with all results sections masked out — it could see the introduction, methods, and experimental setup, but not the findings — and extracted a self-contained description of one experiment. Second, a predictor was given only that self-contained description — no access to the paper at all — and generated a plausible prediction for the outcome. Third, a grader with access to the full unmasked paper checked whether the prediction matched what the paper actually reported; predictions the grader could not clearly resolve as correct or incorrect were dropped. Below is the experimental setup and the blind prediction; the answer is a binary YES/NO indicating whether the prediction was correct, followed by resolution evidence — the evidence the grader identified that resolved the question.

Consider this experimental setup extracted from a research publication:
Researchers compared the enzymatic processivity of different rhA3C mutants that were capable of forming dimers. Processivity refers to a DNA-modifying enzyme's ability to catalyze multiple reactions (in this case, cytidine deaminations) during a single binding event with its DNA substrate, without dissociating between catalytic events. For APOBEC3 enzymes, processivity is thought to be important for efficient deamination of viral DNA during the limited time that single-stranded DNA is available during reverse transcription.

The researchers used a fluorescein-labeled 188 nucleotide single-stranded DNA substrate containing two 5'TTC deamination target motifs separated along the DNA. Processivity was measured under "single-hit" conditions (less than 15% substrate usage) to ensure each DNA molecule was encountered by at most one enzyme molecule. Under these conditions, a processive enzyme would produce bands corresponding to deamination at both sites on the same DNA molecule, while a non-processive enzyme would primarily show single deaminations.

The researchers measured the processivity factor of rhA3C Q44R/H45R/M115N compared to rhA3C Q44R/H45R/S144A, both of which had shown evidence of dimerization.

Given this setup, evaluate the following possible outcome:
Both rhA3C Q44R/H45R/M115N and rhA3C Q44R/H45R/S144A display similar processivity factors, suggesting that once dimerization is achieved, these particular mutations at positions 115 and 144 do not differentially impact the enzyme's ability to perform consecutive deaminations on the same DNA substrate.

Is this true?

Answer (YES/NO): NO